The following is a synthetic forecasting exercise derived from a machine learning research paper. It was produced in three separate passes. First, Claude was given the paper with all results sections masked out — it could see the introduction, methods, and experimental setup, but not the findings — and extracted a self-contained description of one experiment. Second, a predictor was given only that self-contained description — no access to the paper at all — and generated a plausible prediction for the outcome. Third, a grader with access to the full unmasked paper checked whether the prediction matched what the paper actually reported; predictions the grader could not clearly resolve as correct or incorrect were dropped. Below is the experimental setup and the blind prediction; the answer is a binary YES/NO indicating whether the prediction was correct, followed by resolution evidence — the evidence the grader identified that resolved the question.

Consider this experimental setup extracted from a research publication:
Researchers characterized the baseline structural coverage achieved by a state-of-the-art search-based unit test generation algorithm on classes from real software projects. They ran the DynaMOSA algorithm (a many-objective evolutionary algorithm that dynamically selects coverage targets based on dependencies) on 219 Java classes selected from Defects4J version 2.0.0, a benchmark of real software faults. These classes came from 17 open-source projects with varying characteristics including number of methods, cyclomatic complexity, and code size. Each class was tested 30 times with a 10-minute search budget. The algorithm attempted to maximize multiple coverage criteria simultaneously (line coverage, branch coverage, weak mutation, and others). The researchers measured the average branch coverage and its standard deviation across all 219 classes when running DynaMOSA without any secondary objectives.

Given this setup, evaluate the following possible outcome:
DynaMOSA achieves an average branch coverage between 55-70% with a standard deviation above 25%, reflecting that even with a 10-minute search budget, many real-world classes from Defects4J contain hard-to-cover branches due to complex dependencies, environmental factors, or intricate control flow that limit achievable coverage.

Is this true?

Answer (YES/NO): NO